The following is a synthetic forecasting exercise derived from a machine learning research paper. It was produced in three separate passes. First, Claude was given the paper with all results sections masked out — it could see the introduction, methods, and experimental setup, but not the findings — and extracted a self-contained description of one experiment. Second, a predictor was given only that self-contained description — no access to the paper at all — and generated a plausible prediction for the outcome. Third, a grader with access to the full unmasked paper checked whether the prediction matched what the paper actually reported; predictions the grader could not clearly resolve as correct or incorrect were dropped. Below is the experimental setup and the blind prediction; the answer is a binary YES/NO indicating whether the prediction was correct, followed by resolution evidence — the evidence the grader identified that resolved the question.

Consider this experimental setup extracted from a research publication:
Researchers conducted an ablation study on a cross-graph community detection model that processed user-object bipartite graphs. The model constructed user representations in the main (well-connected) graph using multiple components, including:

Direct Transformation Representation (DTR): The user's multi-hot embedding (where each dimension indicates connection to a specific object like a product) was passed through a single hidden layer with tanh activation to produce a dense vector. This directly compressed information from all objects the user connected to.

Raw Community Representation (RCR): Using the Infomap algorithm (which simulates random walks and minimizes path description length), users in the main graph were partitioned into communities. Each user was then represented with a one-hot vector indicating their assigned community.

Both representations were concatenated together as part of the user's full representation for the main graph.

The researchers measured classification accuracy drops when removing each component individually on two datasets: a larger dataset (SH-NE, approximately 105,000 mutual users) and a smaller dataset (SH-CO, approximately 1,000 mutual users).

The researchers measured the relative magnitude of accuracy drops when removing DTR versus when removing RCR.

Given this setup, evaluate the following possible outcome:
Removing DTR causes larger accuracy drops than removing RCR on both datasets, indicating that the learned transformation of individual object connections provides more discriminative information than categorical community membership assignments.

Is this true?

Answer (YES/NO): NO